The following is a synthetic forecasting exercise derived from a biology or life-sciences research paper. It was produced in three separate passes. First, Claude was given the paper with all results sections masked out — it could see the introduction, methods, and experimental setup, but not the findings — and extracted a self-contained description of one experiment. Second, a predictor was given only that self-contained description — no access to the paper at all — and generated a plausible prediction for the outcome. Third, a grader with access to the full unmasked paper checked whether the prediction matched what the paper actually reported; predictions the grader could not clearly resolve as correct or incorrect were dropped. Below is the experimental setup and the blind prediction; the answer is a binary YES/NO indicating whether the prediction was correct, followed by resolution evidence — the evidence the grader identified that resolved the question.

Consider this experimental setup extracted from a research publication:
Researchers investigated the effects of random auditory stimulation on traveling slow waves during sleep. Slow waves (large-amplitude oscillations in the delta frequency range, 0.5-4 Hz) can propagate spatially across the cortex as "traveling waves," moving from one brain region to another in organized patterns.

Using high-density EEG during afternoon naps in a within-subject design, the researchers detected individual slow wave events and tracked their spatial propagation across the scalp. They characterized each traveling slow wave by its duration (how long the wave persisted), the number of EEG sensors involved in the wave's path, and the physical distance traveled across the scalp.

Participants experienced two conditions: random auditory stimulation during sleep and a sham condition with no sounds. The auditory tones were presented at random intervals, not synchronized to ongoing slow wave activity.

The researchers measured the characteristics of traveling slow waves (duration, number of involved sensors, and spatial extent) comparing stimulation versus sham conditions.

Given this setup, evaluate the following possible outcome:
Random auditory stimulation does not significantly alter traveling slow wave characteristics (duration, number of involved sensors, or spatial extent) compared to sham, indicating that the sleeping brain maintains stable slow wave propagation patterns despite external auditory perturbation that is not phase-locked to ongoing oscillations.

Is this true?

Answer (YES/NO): NO